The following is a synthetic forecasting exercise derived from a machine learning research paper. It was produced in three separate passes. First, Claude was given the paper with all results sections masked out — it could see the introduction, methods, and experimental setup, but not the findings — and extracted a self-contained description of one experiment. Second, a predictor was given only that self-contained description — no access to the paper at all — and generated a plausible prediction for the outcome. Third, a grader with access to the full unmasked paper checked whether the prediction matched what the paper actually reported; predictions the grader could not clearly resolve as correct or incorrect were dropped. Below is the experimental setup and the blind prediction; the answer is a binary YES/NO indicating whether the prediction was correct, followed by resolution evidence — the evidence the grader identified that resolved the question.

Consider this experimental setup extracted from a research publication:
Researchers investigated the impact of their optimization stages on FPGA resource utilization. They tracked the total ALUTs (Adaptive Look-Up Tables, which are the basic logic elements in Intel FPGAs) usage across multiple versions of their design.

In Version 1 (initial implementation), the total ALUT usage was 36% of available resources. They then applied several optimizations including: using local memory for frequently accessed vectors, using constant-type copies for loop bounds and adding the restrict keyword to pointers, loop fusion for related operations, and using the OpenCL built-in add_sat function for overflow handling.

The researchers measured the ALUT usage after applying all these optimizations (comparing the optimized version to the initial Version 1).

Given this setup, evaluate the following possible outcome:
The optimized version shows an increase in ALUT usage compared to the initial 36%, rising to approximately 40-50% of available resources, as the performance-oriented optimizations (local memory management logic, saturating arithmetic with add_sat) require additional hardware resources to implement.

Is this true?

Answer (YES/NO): NO